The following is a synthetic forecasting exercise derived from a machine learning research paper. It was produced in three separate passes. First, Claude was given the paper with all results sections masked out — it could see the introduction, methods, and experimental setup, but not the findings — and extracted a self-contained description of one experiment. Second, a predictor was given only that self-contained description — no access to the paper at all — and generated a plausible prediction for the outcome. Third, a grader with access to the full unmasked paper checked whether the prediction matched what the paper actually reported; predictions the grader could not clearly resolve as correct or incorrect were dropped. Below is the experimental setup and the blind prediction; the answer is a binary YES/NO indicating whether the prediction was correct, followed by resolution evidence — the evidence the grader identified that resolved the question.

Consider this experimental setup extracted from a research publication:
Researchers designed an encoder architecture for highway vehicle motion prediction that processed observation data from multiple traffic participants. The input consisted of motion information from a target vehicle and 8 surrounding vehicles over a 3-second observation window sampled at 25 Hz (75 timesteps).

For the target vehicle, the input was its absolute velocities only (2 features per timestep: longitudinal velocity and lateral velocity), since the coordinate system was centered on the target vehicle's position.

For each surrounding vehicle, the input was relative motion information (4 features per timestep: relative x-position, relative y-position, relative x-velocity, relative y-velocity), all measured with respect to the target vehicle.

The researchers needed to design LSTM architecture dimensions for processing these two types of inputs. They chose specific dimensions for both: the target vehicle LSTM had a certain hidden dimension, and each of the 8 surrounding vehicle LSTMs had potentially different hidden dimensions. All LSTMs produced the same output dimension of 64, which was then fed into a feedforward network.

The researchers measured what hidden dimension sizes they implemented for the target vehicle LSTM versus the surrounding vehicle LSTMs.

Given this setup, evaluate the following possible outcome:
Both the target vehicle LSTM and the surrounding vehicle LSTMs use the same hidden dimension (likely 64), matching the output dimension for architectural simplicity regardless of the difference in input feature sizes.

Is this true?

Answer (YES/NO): NO